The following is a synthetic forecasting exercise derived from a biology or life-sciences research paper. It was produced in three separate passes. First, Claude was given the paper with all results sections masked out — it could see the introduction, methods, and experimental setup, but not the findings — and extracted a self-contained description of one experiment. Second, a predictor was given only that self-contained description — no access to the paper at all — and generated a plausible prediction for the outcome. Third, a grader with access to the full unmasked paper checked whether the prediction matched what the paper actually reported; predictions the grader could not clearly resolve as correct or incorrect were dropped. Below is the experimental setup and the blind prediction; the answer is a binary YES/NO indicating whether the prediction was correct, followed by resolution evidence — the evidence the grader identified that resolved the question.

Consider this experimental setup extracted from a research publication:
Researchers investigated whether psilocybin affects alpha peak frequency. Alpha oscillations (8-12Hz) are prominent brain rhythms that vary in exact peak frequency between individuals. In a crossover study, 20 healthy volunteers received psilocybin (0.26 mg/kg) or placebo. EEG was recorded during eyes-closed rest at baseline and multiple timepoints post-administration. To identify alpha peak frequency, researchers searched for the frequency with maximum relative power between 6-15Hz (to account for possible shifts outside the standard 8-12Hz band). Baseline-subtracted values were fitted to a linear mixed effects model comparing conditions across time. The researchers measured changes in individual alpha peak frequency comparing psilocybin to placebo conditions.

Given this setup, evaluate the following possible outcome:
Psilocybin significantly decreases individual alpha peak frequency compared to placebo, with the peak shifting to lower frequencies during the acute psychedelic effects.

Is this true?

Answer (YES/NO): NO